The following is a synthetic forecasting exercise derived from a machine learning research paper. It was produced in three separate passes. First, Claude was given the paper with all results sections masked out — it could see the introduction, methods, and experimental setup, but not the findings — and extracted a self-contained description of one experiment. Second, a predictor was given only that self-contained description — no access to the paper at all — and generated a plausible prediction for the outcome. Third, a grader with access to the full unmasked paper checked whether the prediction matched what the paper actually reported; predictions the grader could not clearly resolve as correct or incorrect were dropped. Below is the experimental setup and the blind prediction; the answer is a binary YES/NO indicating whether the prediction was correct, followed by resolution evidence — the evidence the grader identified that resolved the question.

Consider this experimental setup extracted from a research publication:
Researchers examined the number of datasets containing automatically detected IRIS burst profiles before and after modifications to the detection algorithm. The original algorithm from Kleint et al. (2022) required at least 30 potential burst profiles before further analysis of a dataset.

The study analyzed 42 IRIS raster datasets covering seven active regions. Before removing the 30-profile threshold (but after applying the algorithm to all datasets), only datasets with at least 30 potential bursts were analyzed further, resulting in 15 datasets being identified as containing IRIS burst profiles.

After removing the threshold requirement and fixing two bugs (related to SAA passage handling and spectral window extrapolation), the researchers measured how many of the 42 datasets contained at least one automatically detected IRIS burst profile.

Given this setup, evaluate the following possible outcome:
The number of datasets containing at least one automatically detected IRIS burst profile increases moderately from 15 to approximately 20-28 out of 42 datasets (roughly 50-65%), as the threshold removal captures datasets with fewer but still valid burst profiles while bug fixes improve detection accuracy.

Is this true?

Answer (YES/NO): NO